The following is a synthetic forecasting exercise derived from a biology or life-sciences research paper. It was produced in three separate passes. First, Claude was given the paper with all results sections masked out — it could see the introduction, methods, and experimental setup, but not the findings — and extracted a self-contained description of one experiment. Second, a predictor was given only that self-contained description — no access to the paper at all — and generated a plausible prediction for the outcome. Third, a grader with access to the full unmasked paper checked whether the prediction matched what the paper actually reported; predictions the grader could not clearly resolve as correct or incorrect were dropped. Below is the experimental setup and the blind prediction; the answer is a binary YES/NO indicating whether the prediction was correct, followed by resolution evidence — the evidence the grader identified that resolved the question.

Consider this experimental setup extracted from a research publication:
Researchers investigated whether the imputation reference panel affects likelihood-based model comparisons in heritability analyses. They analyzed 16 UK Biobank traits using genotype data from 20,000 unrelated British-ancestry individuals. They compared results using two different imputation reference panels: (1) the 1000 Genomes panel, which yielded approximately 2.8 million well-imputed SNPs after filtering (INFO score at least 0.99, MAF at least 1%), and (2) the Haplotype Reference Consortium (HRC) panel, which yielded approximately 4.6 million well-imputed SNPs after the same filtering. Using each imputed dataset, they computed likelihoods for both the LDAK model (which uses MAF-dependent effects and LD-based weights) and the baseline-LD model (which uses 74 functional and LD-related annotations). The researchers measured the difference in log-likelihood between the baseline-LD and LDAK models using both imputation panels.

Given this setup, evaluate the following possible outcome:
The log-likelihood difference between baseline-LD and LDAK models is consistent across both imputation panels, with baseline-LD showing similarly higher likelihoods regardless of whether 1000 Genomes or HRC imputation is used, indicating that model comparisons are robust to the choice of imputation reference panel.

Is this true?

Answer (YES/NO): NO